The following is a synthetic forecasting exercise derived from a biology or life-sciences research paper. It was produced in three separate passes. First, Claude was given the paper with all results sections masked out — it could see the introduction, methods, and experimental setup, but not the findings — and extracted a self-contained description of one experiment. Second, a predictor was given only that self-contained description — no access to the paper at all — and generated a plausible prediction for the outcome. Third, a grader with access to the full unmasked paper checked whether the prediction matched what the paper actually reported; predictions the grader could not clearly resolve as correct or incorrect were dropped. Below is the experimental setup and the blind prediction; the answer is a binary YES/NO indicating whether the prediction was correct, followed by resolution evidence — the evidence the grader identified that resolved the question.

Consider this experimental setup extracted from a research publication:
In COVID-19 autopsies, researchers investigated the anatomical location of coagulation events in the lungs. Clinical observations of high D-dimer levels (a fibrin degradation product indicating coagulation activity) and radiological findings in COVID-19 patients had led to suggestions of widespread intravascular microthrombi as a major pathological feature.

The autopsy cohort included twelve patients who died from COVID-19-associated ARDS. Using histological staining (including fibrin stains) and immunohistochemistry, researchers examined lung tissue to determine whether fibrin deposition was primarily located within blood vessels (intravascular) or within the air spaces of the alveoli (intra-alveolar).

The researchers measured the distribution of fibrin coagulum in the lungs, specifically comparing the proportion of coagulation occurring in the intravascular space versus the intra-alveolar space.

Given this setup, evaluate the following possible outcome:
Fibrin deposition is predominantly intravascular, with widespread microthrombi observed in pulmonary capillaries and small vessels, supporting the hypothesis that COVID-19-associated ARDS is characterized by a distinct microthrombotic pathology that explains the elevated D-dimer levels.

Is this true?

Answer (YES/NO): NO